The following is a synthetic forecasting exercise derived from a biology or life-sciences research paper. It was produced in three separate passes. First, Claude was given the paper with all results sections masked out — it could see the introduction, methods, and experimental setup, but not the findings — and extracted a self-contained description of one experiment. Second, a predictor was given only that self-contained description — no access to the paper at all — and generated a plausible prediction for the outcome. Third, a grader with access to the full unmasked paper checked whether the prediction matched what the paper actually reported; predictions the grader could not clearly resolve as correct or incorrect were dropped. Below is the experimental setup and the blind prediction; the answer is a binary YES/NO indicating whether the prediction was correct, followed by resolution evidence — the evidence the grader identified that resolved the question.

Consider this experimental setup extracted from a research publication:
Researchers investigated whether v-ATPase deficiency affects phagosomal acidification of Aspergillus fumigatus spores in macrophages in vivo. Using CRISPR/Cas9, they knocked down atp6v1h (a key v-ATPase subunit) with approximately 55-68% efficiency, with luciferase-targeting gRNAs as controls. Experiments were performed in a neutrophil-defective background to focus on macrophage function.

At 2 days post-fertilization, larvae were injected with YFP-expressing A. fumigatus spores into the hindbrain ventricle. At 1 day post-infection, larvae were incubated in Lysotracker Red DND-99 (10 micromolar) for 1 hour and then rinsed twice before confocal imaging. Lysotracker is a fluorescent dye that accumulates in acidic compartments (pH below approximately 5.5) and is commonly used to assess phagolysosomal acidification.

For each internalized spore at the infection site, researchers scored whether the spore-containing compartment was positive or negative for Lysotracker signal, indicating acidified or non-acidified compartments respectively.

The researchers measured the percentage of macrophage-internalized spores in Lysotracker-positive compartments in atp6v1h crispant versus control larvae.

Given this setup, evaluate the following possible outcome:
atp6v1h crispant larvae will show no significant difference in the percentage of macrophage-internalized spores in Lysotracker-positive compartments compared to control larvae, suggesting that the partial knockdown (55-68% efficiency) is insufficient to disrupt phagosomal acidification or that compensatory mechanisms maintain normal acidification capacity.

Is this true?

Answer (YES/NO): NO